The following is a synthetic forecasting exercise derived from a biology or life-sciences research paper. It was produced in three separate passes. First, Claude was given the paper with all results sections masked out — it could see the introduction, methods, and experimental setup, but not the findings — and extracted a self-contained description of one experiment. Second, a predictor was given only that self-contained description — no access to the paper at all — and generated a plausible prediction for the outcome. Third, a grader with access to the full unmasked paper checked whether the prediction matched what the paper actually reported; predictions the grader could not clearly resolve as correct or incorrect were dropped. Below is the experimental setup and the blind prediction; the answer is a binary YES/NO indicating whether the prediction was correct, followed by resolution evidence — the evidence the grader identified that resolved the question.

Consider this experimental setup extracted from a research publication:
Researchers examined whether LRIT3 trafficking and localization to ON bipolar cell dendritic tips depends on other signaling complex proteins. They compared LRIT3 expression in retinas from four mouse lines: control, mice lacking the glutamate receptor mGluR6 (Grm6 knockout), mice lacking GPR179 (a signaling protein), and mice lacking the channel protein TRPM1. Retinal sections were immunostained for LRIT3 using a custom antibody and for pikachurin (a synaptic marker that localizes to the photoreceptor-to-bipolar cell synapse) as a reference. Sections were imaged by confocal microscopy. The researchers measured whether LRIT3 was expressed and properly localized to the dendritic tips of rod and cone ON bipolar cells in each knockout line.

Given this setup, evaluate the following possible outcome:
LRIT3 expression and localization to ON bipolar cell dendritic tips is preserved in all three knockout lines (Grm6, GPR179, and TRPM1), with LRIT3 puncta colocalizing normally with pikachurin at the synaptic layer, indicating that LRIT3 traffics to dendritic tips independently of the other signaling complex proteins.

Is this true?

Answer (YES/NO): YES